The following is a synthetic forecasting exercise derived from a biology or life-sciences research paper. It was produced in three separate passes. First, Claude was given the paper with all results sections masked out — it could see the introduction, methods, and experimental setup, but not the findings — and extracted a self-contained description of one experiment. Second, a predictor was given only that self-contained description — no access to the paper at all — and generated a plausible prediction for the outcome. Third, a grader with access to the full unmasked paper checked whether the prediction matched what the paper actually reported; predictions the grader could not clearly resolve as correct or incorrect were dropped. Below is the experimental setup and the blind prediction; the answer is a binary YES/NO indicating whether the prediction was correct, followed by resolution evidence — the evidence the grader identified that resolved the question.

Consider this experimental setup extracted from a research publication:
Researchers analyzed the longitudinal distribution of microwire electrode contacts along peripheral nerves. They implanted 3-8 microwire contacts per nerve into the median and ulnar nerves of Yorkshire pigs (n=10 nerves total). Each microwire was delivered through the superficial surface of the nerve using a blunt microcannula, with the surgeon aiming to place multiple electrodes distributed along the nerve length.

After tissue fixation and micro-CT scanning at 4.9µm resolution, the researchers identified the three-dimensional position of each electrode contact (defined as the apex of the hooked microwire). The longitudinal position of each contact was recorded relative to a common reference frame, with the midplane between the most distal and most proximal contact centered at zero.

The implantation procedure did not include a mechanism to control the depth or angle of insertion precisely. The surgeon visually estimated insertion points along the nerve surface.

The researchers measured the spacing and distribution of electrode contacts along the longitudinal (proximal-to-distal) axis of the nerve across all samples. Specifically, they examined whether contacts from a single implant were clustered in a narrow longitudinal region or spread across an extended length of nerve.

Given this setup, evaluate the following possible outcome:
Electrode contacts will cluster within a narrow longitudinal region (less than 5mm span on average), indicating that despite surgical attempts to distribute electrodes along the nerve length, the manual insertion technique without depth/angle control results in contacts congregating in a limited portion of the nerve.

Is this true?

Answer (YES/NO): NO